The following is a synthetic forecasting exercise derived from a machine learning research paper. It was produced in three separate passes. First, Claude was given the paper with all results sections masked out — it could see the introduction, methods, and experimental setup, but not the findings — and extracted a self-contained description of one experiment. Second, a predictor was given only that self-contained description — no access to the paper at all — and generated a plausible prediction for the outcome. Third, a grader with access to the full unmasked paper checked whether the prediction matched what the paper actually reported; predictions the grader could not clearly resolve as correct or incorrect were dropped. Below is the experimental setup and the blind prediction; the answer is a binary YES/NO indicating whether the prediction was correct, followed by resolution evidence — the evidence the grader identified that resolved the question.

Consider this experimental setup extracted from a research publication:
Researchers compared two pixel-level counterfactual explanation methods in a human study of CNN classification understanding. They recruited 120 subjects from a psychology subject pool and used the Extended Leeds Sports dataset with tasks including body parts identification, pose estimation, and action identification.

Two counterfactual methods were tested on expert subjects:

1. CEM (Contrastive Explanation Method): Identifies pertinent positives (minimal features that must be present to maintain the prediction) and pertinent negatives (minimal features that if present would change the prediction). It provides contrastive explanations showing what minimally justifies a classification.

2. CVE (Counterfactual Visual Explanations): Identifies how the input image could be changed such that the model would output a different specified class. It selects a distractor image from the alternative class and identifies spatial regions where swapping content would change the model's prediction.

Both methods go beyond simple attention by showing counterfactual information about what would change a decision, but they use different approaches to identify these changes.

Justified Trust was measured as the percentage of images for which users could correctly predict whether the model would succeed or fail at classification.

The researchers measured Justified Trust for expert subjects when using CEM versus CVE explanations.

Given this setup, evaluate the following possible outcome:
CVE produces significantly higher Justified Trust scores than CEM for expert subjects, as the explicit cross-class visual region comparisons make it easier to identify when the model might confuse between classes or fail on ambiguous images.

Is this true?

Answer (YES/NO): NO